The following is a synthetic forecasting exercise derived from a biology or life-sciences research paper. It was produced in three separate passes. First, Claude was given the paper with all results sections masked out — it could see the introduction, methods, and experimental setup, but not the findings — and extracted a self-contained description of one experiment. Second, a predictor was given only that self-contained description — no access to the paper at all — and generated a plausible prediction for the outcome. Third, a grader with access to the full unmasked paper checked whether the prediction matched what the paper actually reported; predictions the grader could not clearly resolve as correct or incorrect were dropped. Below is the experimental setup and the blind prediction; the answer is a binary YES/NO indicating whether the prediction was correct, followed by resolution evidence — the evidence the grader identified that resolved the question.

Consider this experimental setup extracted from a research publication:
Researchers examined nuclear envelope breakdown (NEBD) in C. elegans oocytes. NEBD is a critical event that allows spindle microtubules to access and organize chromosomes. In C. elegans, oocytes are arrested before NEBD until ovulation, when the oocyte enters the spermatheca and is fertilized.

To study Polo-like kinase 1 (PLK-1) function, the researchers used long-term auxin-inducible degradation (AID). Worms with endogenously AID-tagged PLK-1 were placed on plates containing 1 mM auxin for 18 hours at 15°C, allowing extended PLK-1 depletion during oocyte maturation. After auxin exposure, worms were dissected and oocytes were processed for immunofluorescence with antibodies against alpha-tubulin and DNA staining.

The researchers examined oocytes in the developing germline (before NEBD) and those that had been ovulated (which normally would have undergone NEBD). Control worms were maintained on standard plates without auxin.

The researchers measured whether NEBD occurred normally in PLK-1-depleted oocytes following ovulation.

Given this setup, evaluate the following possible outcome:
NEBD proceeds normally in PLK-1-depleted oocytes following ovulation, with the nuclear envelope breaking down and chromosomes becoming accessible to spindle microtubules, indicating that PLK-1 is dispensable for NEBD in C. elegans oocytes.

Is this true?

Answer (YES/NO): NO